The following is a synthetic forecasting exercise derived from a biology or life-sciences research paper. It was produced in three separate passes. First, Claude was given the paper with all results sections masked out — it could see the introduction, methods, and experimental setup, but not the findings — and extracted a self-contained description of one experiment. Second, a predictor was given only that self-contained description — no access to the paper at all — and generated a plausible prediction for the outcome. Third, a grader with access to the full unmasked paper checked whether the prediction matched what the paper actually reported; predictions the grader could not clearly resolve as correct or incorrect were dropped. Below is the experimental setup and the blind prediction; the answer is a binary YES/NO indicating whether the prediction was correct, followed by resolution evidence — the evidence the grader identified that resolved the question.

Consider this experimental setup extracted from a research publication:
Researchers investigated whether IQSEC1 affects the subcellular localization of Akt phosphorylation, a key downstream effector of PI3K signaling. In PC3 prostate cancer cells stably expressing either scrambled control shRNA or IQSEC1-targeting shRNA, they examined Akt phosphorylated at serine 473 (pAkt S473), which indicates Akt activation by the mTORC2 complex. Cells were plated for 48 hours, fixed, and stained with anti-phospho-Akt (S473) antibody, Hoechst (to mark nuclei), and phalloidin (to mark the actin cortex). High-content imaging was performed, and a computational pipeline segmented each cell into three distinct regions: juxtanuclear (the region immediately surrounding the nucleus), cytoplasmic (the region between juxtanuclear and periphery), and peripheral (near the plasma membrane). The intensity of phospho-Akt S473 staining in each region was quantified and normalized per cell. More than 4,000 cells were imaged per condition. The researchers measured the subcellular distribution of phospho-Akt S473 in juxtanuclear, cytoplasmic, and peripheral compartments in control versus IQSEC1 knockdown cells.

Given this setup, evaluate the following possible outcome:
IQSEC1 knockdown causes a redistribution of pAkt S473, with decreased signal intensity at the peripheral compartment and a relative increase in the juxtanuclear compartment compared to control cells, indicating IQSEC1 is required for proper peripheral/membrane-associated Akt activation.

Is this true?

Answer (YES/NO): NO